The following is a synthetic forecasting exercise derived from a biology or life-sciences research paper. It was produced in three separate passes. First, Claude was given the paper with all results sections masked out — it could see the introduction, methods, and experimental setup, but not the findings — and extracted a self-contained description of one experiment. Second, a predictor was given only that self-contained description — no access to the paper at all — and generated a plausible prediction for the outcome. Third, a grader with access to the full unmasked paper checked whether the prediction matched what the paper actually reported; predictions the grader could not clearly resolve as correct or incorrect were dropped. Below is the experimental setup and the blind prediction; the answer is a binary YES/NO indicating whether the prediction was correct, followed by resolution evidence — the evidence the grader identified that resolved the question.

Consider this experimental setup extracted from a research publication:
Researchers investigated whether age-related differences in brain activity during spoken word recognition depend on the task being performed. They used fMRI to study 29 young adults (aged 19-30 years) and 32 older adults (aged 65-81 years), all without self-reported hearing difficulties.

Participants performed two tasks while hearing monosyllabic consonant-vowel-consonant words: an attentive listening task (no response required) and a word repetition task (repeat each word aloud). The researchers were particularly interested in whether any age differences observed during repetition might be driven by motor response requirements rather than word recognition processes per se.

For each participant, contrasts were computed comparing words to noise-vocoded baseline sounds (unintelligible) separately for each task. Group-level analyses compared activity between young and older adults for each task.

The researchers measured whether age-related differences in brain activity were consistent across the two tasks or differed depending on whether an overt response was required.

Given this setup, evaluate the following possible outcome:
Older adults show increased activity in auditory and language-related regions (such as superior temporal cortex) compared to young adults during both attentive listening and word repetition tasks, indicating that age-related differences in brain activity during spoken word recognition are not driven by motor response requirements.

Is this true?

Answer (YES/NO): NO